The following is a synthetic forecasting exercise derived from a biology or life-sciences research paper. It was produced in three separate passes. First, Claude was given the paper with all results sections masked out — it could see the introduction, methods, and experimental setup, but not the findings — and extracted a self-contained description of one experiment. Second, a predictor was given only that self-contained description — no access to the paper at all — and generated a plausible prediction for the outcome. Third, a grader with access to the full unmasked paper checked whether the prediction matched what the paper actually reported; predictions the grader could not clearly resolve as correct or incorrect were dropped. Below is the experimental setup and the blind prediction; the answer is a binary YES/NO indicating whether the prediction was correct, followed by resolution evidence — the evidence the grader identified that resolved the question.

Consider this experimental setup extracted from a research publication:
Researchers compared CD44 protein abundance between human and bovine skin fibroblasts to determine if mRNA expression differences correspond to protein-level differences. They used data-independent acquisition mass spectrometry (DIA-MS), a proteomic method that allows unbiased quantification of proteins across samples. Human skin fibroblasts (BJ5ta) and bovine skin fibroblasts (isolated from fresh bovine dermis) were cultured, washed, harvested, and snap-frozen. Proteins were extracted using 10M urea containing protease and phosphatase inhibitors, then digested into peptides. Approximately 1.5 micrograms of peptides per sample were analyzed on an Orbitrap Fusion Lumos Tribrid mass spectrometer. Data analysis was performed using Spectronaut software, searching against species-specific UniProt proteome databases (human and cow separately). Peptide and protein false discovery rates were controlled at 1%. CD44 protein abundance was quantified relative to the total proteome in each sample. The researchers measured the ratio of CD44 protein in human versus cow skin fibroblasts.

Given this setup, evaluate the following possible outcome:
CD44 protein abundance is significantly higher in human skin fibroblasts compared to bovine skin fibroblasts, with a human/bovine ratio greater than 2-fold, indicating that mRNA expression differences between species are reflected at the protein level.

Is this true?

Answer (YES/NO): YES